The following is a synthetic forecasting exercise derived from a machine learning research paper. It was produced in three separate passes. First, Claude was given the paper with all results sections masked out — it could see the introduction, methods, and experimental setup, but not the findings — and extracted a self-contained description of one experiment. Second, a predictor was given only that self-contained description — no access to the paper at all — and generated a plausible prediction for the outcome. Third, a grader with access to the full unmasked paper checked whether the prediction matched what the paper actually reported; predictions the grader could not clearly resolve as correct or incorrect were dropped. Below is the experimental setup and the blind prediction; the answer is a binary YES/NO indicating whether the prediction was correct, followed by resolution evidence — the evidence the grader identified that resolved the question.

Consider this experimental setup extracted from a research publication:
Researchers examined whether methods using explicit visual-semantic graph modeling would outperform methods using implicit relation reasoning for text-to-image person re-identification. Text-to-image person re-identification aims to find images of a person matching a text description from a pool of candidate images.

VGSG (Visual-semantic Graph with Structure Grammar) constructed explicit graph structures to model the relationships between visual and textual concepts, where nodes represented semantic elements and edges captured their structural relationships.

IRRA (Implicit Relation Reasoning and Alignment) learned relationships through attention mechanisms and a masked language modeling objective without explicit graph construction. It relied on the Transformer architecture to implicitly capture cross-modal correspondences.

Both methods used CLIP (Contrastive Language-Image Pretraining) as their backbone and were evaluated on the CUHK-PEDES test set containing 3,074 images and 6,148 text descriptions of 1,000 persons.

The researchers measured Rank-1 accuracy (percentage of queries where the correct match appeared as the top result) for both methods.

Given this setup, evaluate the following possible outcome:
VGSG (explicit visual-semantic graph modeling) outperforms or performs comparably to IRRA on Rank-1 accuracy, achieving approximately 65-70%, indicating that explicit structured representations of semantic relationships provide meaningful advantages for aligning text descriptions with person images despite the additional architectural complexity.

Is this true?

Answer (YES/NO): NO